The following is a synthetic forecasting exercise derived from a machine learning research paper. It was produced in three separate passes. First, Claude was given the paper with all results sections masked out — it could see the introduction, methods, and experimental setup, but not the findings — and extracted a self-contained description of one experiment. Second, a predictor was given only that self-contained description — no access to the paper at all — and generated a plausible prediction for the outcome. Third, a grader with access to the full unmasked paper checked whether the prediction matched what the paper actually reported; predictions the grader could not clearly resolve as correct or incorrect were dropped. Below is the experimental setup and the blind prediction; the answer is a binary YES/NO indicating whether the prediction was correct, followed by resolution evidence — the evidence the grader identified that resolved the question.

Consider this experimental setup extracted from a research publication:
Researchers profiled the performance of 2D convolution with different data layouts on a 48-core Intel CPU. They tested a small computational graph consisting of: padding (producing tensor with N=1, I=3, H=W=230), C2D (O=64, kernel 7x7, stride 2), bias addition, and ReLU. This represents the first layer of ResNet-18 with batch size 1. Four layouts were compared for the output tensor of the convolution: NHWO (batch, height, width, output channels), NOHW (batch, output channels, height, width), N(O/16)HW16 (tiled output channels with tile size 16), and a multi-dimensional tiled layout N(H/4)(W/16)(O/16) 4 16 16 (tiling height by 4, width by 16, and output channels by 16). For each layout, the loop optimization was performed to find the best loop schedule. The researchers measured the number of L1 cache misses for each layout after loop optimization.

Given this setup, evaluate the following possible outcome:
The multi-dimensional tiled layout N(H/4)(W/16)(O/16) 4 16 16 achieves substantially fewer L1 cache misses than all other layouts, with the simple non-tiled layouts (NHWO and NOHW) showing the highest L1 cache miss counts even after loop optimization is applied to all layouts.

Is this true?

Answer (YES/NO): NO